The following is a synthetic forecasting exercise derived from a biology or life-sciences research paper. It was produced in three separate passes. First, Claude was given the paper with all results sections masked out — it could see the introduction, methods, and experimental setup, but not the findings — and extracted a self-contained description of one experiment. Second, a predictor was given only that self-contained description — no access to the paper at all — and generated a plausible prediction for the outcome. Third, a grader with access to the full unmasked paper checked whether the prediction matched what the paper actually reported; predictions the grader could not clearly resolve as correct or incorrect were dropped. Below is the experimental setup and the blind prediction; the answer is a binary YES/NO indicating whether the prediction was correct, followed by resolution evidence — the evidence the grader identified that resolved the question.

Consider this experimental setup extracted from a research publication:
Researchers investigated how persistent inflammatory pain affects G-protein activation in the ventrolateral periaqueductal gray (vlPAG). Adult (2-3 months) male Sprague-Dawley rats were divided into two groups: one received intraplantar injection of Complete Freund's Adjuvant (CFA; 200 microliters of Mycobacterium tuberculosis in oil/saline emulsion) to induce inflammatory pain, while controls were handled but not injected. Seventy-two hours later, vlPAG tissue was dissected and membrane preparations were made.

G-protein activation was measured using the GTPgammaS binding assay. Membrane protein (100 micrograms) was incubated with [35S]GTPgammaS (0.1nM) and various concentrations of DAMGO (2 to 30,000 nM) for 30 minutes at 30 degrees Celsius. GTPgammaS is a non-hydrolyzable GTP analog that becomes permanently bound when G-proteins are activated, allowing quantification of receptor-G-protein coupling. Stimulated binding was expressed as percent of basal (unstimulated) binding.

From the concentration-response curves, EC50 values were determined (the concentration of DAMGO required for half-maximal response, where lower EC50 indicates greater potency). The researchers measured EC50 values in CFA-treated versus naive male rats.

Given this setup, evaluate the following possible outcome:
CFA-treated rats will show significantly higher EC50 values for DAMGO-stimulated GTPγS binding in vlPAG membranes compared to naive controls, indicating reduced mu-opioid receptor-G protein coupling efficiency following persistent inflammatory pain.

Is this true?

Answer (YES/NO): NO